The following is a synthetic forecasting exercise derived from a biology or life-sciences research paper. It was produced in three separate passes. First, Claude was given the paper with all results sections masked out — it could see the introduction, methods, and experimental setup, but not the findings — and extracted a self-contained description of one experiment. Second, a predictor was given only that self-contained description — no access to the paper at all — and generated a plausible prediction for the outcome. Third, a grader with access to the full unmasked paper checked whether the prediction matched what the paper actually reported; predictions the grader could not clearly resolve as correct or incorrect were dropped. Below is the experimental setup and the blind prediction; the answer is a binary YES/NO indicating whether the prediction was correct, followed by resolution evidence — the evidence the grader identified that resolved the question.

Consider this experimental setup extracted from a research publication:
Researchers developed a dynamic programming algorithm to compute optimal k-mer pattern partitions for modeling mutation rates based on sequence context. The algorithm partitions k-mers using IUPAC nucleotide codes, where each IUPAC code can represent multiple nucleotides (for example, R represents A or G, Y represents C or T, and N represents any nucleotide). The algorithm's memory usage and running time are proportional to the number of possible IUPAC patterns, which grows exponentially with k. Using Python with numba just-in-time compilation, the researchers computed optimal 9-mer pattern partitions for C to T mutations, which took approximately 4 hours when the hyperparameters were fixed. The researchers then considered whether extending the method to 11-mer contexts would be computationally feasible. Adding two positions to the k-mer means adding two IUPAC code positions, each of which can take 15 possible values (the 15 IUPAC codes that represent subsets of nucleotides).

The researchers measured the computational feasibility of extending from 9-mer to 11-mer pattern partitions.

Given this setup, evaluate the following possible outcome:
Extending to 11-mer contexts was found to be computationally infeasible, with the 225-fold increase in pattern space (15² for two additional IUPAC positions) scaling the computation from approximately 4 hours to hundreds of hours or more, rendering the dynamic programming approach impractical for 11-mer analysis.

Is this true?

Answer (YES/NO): YES